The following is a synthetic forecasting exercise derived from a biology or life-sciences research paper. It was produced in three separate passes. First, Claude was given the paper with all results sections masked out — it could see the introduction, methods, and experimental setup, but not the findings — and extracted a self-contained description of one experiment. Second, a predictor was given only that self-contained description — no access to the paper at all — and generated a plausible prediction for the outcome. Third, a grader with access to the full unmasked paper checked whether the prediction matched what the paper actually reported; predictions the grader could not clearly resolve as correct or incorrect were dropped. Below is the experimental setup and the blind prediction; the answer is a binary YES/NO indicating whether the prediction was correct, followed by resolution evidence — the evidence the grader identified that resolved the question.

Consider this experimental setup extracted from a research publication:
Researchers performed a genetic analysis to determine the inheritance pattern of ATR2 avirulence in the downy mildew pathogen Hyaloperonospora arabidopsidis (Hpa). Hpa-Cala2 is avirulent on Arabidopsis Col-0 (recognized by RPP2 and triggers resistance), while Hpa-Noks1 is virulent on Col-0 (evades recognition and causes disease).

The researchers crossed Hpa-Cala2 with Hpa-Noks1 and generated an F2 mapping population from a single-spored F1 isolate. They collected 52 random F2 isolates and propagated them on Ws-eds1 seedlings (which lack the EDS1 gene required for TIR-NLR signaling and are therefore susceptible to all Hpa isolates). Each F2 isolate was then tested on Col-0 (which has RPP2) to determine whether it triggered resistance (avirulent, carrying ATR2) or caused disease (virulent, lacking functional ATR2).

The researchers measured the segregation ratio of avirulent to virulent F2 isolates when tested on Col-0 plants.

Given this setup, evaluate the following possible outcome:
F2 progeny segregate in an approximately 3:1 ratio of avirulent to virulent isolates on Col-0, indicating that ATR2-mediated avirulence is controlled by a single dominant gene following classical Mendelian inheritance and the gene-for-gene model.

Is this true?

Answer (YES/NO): NO